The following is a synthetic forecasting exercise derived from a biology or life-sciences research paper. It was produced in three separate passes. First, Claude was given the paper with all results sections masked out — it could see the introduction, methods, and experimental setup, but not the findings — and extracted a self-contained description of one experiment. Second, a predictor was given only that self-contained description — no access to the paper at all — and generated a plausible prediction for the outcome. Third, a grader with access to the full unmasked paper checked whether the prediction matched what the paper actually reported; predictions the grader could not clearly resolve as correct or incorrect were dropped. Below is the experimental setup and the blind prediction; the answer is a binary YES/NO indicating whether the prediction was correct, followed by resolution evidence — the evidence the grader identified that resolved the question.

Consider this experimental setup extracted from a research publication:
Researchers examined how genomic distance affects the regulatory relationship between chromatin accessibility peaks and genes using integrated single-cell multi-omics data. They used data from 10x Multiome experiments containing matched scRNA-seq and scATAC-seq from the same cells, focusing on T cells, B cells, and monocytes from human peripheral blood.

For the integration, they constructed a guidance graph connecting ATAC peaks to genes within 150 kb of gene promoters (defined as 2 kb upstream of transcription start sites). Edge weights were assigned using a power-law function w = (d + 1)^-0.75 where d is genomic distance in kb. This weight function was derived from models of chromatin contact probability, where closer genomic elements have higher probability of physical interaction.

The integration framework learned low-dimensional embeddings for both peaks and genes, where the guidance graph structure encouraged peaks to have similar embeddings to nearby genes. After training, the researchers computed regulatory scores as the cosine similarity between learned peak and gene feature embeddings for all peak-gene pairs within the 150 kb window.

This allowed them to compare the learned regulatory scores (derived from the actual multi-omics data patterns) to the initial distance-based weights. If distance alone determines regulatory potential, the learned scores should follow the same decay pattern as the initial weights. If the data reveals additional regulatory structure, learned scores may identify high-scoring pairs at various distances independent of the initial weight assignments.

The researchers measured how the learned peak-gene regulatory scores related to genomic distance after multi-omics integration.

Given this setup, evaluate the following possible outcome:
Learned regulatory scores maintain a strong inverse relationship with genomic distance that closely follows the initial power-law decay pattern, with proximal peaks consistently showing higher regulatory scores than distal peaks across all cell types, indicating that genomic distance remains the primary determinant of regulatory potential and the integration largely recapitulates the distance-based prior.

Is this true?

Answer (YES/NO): NO